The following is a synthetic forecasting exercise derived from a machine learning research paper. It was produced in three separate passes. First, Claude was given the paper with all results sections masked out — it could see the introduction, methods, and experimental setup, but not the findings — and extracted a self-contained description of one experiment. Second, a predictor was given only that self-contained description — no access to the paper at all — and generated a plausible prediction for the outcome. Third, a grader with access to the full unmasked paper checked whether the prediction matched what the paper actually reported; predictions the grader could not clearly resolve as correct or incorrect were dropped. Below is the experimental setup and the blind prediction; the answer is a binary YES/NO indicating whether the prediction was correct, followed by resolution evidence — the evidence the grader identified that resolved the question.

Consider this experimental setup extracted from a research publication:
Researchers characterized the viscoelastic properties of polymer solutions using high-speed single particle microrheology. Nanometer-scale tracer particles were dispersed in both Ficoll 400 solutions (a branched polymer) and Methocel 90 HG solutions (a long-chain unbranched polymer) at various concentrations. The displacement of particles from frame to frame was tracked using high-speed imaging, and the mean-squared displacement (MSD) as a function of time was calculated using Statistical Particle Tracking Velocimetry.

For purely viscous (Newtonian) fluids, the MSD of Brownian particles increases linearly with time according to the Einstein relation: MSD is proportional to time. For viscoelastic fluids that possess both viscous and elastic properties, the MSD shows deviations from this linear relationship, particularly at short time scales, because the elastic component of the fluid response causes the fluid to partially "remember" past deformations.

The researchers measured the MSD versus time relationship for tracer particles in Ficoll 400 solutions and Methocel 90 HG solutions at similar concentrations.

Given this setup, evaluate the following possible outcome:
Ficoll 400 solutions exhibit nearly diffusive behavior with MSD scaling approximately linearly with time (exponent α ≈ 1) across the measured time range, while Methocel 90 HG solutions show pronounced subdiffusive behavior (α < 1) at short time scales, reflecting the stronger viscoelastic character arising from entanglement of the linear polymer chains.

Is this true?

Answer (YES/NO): YES